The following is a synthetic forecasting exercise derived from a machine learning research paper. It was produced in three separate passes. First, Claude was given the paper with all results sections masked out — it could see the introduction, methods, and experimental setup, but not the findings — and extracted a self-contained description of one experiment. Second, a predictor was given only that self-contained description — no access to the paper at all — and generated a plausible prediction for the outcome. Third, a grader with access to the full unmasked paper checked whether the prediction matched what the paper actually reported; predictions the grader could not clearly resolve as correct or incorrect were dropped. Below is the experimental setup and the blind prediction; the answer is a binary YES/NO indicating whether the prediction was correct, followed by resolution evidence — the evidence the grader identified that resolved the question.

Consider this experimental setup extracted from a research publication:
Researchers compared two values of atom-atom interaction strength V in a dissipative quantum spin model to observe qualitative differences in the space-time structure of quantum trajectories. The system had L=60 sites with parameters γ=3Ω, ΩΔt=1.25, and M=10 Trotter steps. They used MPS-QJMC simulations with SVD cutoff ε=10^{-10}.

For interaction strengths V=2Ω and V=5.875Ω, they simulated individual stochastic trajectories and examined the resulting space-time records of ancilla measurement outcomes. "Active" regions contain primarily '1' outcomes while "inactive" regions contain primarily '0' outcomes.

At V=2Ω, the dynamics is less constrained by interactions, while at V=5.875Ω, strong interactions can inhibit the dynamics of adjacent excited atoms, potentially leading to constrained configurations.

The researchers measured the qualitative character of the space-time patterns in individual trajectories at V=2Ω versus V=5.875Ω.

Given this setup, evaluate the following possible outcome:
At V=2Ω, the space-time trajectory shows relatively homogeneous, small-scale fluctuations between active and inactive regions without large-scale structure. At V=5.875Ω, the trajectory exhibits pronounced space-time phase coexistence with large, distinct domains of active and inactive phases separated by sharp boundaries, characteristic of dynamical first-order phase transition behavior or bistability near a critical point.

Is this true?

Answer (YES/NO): YES